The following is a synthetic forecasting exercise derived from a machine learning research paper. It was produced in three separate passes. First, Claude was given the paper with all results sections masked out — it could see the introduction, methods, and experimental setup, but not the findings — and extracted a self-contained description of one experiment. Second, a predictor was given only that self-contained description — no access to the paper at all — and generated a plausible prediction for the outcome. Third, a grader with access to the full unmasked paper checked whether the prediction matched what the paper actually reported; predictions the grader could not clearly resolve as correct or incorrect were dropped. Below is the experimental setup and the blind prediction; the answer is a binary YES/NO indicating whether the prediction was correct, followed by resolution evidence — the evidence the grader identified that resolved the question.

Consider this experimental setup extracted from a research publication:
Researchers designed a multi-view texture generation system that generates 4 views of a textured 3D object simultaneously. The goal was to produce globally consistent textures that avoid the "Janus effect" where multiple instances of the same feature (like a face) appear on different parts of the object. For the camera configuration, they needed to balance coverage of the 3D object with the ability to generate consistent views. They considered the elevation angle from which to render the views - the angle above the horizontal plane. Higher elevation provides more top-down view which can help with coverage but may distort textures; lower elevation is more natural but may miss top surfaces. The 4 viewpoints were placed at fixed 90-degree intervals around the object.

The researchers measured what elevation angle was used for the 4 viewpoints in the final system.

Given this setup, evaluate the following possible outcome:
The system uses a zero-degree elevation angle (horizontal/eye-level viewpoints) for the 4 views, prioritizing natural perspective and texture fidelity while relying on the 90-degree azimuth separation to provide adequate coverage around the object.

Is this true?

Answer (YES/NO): NO